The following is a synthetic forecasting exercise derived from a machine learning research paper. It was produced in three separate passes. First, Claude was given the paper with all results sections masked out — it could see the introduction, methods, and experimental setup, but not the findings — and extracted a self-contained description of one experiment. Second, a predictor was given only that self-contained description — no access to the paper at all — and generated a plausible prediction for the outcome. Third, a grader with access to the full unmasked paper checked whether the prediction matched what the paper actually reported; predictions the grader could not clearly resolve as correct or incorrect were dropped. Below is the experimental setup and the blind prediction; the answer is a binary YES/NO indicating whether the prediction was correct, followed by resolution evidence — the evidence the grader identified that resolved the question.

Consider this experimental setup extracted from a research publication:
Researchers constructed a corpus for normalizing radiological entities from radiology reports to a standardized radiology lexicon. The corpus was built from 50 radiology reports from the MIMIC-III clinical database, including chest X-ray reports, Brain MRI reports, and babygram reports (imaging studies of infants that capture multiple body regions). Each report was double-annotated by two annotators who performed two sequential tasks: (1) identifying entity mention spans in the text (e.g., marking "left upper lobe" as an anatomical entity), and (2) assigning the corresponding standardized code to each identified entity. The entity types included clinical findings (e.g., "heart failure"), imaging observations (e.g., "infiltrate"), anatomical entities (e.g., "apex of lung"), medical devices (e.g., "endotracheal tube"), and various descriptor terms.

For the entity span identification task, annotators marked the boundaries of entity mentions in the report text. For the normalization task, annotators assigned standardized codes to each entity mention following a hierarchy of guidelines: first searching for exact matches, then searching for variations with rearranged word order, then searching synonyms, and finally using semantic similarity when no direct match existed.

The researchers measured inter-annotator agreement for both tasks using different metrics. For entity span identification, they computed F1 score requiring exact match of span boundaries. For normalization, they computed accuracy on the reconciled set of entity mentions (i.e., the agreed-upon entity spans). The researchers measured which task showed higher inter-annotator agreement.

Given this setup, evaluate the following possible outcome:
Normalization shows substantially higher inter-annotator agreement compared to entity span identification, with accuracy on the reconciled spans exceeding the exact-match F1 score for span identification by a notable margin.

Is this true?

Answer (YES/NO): YES